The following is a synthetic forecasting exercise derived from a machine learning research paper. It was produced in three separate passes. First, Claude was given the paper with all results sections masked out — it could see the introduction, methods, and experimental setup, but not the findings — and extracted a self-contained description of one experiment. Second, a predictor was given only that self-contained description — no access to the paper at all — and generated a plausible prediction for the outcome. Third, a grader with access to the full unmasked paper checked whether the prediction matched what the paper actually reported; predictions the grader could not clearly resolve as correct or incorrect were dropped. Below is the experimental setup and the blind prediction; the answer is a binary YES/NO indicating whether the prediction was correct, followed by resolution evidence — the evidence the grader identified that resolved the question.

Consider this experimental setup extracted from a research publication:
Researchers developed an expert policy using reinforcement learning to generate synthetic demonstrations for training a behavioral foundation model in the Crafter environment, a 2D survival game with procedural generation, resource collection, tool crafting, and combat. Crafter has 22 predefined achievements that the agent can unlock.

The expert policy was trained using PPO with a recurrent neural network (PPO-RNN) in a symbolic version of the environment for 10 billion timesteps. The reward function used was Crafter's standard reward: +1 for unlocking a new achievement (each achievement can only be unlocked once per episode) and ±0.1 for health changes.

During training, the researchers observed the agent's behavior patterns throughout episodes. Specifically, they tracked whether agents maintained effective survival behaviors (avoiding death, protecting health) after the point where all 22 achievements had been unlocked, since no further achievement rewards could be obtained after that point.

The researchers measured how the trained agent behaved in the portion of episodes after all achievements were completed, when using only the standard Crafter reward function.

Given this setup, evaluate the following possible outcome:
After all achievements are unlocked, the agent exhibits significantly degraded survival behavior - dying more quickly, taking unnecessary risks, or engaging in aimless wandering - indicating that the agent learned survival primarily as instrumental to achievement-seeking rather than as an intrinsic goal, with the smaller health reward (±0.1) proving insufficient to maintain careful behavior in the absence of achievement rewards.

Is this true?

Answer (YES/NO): YES